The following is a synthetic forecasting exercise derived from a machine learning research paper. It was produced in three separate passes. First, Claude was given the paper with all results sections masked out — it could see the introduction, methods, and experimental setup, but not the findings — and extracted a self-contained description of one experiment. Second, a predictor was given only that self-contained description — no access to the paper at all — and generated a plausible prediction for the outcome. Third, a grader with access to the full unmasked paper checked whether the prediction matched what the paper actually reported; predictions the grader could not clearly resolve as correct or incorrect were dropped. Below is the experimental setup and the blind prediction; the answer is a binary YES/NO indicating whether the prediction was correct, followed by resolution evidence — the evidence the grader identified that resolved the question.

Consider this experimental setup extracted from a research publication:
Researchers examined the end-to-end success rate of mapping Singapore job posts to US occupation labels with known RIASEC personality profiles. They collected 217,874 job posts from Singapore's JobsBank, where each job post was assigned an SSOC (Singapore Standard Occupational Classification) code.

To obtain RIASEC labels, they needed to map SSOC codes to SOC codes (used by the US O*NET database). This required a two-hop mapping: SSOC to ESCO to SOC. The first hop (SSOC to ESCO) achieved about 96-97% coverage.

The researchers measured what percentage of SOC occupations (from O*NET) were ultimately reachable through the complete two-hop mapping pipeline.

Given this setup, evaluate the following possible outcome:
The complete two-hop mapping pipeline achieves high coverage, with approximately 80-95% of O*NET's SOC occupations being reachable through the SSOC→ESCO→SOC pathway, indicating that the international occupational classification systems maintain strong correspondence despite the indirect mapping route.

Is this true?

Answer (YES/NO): NO